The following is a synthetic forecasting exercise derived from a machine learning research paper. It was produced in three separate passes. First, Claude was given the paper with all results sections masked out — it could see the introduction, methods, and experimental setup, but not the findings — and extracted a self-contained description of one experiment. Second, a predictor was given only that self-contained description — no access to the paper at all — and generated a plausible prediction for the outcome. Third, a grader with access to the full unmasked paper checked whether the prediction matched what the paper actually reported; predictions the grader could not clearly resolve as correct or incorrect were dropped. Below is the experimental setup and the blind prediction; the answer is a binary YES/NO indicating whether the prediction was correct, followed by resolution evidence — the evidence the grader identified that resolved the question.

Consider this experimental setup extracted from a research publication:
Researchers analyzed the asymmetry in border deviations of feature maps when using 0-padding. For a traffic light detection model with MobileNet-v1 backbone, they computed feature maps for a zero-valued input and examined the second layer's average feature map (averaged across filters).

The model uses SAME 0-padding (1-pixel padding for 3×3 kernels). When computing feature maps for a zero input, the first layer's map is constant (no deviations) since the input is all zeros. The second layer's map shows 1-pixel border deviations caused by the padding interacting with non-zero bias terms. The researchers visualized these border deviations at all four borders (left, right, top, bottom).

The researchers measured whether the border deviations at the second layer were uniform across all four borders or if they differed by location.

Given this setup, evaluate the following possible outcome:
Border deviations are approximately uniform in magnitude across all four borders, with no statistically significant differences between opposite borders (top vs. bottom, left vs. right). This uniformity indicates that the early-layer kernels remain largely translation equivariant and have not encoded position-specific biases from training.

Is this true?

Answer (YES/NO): NO